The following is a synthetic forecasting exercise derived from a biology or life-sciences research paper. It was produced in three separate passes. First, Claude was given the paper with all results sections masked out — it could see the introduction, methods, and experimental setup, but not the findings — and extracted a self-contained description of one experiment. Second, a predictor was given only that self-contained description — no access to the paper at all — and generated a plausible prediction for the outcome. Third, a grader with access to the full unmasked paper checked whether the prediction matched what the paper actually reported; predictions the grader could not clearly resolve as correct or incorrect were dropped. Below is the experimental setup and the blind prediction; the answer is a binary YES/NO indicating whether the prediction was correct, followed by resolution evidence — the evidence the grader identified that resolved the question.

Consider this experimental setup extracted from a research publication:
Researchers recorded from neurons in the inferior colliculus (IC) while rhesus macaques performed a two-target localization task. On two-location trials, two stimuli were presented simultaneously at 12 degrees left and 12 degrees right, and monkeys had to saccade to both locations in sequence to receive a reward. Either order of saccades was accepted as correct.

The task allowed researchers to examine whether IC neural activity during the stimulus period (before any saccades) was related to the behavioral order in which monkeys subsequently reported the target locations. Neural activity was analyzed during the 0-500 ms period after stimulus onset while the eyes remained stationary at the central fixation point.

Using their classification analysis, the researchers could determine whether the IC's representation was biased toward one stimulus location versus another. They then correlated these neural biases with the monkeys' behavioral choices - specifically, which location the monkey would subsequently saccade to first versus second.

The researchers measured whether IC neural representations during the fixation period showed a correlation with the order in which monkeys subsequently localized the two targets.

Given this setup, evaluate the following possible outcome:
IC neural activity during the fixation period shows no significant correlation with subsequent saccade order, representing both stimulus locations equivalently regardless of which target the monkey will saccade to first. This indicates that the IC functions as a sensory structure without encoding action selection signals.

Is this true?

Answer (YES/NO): NO